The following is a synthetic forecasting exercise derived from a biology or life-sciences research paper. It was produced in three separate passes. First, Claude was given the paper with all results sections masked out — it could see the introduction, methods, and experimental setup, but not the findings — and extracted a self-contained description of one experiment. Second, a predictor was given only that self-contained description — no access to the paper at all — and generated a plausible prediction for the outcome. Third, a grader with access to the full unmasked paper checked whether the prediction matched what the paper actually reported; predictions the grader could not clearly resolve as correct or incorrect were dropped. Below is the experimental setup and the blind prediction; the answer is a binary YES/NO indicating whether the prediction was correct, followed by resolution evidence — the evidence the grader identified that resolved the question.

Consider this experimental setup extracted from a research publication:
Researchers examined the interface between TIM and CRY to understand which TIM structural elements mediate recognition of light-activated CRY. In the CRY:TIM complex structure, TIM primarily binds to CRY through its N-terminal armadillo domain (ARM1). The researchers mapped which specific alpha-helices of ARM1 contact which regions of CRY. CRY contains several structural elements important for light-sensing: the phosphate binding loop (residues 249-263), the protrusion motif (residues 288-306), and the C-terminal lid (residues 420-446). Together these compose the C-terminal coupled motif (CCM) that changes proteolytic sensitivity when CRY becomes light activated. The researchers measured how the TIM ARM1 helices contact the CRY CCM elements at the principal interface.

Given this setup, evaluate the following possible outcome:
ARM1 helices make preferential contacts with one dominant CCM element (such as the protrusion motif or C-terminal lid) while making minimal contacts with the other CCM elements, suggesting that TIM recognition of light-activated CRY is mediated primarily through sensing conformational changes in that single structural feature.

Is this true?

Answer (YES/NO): NO